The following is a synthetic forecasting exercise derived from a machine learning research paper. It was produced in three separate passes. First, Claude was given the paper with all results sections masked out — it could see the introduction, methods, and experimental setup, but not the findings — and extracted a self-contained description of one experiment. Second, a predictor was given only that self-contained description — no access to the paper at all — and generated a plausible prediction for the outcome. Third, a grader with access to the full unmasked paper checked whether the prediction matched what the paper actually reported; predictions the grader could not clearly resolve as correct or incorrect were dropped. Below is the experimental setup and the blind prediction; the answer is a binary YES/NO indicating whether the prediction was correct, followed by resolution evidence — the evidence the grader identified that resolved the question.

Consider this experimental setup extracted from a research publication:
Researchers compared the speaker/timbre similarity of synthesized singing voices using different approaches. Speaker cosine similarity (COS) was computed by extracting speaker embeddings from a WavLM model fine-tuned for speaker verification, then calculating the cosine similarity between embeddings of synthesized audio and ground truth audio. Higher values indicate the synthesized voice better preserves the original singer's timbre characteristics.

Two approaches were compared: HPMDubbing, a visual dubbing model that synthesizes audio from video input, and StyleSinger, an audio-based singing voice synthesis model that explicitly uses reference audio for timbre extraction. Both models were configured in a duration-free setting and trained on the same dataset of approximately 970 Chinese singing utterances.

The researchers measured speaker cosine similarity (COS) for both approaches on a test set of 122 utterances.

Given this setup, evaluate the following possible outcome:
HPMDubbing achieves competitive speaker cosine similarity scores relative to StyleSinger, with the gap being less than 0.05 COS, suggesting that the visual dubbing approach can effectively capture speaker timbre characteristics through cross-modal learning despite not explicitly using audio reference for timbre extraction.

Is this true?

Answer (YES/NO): NO